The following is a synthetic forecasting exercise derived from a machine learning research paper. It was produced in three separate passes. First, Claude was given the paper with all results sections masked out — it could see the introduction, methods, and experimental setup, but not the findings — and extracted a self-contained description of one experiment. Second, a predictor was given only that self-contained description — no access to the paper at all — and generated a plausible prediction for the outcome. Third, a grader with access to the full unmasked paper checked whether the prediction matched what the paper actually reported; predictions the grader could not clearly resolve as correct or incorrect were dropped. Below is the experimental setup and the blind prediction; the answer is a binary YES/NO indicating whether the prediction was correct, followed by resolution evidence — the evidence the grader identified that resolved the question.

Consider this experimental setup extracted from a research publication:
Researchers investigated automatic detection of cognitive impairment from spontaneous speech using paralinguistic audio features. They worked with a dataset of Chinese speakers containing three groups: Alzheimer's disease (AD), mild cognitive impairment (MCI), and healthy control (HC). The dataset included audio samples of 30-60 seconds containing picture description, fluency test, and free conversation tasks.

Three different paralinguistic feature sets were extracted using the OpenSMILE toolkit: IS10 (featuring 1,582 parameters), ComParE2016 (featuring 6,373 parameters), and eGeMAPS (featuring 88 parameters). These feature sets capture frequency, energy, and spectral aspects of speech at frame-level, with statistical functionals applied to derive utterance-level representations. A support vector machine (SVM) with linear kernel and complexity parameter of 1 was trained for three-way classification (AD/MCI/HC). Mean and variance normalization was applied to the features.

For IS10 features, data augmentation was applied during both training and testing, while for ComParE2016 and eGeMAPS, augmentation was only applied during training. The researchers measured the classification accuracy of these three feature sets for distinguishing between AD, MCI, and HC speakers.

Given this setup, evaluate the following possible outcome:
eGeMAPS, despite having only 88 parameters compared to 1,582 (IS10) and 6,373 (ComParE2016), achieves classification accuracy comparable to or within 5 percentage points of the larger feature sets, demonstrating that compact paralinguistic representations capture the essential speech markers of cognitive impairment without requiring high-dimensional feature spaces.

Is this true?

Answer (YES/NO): NO